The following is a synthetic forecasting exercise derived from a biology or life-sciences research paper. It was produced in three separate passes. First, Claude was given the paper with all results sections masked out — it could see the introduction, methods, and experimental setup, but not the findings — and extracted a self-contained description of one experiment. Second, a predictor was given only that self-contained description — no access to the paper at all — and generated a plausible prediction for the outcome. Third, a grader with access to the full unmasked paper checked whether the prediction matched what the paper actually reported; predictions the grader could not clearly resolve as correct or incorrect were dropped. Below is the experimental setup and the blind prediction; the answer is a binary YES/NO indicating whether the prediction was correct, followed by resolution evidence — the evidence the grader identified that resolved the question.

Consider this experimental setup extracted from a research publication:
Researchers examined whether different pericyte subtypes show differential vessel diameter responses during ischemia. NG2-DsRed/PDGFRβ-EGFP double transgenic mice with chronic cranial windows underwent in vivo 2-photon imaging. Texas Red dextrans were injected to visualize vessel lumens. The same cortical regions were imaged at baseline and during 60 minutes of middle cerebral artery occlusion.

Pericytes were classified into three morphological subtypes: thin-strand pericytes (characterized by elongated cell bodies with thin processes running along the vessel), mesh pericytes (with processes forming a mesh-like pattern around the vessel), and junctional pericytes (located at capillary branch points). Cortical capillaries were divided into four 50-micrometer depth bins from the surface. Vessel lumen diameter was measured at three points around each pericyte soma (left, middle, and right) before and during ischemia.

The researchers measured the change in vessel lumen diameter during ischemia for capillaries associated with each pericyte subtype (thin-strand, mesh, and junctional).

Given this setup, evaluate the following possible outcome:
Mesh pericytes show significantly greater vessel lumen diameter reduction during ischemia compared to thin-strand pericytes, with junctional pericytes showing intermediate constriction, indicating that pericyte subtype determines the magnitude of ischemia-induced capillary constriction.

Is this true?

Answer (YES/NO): NO